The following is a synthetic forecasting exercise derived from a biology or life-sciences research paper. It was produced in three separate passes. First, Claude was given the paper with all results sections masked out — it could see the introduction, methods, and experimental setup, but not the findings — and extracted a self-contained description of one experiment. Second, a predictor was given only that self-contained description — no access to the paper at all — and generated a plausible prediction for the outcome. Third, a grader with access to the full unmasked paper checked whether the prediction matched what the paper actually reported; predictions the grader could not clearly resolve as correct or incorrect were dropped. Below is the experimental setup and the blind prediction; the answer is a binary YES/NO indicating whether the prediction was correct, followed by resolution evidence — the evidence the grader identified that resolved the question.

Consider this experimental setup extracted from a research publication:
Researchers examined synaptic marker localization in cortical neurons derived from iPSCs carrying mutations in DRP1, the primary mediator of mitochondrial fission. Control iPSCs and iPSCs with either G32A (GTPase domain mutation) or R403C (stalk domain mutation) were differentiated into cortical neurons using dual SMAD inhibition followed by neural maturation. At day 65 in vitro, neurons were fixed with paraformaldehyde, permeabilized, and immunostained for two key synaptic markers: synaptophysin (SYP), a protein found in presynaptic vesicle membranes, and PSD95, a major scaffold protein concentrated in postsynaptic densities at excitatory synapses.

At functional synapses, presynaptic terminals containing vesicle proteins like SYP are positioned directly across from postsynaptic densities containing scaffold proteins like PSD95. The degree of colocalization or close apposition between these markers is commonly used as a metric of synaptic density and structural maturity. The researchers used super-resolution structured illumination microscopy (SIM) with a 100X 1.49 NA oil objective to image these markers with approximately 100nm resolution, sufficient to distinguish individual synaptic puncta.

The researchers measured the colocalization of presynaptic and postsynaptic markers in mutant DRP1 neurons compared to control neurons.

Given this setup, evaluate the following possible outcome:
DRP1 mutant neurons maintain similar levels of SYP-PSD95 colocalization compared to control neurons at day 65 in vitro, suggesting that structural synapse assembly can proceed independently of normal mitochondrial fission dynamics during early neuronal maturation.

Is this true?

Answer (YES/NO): YES